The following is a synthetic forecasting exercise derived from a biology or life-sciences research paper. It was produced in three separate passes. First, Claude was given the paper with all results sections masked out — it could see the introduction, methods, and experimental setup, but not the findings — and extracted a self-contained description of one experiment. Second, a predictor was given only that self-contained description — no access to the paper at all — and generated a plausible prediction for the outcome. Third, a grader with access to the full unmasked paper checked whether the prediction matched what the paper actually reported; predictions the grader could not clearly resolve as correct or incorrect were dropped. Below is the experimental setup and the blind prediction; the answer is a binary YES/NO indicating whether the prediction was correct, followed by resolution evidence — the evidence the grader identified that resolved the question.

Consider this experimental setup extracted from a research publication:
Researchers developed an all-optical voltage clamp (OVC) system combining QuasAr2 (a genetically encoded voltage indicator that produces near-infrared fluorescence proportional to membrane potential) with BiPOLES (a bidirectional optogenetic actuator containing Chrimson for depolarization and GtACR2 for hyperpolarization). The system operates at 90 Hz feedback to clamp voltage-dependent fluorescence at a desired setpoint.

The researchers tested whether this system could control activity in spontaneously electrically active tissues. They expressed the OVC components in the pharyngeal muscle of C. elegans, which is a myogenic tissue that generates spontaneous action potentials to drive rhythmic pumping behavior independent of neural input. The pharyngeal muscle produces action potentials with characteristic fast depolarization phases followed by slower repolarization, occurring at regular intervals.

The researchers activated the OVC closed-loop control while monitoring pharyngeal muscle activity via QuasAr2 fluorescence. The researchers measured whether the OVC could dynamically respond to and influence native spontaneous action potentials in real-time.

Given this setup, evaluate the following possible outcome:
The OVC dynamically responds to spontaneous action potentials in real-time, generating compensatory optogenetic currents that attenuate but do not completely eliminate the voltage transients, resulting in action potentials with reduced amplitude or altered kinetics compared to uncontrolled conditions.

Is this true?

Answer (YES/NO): YES